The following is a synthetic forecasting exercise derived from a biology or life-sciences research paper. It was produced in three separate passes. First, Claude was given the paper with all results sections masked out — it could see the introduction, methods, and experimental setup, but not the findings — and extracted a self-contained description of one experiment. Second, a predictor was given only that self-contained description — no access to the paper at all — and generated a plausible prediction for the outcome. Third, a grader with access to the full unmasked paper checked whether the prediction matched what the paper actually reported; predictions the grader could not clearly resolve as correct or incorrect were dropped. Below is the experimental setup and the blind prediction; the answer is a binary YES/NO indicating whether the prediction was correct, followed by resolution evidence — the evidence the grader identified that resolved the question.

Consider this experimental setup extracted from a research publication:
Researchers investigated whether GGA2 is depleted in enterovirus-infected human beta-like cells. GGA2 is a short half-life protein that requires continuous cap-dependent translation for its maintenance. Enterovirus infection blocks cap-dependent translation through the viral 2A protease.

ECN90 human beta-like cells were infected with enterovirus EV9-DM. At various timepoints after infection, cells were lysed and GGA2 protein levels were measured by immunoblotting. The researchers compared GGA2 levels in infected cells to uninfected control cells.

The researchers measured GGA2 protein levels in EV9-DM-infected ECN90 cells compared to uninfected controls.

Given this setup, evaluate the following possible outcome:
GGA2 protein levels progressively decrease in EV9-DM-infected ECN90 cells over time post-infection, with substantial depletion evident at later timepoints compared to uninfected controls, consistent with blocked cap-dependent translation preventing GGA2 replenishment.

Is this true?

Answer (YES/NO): YES